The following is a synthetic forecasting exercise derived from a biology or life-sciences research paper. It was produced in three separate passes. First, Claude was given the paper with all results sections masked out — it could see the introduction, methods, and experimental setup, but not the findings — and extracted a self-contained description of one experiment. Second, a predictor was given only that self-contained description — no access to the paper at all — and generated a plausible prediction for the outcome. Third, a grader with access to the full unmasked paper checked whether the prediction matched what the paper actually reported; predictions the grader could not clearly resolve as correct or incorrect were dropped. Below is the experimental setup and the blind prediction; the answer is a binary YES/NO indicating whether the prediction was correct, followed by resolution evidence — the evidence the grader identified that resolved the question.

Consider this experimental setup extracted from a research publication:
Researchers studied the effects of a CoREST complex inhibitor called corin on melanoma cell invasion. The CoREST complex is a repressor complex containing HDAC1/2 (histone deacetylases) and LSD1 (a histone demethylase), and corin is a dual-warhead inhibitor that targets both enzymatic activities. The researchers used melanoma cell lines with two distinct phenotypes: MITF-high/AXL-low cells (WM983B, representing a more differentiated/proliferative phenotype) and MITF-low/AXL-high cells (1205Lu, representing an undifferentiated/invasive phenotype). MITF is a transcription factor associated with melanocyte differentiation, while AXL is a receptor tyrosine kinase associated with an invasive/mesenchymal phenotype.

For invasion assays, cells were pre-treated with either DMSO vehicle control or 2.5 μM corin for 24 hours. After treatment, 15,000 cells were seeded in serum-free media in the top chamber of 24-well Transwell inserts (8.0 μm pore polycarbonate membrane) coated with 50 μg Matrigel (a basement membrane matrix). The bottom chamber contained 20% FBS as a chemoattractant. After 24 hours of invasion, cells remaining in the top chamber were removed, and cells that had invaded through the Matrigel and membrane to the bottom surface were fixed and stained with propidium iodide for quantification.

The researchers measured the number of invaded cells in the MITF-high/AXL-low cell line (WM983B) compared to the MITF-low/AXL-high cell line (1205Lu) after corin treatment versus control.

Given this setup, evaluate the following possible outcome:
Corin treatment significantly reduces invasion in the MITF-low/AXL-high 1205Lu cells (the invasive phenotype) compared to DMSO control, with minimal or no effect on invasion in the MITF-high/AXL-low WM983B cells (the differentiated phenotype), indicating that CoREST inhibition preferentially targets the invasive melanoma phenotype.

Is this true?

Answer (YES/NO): NO